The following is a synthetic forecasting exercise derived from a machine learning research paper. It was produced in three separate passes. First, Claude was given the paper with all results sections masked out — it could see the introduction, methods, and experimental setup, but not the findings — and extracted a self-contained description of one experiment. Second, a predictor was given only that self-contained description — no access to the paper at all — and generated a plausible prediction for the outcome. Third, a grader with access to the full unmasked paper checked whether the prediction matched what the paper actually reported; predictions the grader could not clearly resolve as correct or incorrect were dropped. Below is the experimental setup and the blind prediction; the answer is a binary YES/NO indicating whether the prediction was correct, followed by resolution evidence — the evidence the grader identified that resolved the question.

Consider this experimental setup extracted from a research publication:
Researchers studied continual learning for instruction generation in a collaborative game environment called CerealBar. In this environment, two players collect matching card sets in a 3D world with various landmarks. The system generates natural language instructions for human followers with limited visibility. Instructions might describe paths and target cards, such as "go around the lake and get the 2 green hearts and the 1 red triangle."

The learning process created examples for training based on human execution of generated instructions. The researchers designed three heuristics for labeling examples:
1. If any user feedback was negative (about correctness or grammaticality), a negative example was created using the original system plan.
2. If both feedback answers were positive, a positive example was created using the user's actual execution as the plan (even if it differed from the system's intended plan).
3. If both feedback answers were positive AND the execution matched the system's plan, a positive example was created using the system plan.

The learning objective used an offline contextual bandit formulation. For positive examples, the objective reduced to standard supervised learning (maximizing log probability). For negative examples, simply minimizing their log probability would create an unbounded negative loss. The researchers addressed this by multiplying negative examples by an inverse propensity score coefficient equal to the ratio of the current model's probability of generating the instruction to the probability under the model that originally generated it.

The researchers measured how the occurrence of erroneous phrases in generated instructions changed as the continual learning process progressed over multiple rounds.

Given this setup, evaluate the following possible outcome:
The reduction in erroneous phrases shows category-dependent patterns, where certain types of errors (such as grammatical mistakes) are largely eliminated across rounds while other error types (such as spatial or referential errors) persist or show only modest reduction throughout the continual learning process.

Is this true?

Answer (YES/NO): NO